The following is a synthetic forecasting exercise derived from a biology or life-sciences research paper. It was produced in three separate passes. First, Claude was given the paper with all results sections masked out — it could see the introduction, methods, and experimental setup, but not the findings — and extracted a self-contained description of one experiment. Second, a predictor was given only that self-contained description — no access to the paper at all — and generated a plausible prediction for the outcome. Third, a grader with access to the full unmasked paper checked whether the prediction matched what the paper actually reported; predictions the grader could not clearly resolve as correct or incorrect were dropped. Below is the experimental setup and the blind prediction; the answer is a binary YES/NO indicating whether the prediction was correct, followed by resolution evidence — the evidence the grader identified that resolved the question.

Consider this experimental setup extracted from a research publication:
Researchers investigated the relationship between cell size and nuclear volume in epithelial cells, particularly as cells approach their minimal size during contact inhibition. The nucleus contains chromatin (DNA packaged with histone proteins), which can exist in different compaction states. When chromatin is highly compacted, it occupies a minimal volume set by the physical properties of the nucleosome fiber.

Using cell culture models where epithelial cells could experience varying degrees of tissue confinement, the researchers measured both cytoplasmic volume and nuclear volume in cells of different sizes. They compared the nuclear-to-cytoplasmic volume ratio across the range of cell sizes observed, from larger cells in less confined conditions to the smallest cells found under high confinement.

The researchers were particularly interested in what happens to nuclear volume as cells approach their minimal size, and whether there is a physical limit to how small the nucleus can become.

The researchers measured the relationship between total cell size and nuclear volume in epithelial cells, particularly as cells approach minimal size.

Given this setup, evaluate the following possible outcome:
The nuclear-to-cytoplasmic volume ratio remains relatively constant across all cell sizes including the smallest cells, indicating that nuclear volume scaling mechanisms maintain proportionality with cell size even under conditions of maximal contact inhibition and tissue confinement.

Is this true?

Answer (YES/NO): NO